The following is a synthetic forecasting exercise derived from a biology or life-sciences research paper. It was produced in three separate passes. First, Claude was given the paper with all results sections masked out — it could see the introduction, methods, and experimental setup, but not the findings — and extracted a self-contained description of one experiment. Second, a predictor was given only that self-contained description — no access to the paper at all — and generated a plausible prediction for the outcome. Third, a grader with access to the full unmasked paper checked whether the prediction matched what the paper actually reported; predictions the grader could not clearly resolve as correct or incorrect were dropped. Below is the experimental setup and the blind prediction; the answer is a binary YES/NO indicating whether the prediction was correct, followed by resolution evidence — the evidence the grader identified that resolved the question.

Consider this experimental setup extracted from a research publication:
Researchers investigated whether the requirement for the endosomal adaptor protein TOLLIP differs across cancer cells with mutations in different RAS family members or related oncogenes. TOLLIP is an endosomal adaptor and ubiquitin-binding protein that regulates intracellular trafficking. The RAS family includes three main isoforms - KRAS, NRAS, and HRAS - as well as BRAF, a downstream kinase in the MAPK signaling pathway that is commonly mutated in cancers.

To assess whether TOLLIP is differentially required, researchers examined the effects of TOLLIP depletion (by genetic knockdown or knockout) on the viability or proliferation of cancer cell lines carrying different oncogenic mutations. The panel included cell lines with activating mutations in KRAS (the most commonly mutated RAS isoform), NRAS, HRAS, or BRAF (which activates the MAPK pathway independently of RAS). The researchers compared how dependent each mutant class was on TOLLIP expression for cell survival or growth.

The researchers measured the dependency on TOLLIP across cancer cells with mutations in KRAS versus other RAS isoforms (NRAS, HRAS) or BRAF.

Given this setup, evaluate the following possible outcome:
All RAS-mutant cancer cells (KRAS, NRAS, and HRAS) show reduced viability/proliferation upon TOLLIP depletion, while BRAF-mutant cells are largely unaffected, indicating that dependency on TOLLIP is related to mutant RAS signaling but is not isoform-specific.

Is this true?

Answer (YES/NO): NO